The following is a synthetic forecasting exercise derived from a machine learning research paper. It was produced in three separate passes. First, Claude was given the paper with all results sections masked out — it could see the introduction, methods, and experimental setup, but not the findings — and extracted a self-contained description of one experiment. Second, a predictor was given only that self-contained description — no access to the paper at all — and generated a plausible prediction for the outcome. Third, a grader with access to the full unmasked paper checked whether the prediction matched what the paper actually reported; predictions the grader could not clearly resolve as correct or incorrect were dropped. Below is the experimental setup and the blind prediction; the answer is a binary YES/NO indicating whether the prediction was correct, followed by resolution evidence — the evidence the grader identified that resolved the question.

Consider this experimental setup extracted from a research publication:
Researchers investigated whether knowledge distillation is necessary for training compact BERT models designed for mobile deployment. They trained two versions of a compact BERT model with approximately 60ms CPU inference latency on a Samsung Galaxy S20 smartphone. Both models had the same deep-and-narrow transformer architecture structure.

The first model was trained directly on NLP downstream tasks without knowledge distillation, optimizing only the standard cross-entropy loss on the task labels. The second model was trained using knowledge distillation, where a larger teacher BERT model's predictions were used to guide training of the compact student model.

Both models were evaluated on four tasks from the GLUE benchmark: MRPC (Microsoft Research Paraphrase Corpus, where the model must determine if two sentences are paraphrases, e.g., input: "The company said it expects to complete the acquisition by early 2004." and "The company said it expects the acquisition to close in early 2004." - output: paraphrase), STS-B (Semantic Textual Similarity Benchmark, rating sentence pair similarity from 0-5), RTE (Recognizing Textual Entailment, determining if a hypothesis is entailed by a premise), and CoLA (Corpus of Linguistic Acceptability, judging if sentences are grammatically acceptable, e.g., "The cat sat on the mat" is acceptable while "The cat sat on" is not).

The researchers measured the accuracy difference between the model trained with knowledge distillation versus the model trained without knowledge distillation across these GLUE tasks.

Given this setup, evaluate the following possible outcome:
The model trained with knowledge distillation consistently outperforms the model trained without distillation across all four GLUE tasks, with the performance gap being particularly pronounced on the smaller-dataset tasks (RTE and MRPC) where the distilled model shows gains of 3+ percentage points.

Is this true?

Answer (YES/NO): NO